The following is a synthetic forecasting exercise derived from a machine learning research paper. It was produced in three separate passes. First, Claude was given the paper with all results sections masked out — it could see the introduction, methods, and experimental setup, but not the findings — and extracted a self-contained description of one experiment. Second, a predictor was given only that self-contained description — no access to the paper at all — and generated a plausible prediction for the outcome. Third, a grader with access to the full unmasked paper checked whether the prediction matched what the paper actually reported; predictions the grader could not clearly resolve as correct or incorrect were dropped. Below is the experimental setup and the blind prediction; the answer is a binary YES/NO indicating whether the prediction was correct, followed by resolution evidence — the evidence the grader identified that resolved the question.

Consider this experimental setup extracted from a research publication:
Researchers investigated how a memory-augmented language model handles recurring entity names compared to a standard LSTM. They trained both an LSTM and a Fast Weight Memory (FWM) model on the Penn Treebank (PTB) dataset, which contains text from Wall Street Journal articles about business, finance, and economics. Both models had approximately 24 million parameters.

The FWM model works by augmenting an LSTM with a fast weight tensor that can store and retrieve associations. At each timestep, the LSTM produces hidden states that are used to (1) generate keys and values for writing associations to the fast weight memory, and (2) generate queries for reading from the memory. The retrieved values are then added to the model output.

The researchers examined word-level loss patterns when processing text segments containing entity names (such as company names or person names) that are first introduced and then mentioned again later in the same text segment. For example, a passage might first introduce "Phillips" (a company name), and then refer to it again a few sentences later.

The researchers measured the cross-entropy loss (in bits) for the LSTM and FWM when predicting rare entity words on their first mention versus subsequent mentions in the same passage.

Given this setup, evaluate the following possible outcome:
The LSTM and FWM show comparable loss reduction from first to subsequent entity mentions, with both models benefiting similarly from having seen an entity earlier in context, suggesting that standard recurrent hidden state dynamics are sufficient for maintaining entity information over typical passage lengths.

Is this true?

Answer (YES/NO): NO